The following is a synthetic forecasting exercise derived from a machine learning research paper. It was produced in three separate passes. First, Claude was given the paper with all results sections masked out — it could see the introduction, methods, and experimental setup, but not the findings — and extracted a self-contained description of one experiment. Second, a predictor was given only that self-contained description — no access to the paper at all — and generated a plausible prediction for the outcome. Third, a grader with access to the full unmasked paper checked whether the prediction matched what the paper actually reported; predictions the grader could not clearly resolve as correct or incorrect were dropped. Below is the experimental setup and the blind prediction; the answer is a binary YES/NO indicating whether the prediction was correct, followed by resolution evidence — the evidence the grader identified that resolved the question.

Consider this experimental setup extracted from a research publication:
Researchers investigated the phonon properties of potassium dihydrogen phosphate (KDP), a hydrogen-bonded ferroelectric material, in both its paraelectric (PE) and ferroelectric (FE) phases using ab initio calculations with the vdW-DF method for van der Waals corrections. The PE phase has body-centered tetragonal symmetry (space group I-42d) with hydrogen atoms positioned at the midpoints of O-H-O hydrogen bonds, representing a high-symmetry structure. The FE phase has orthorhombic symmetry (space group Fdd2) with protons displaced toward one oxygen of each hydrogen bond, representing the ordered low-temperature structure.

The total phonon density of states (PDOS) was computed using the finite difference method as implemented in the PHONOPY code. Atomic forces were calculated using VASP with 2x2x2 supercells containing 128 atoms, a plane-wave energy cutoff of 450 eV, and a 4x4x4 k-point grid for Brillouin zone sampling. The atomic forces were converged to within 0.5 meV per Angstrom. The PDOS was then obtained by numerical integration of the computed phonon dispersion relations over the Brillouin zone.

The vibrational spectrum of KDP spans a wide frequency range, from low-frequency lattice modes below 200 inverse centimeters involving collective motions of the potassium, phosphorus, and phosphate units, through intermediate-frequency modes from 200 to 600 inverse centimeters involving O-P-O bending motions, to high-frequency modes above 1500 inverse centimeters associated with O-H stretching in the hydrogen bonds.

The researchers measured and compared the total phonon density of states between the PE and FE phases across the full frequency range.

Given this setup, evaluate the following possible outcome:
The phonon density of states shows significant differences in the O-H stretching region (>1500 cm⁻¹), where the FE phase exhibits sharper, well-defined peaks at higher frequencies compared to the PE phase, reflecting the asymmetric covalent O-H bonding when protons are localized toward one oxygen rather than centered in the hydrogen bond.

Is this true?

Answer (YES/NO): YES